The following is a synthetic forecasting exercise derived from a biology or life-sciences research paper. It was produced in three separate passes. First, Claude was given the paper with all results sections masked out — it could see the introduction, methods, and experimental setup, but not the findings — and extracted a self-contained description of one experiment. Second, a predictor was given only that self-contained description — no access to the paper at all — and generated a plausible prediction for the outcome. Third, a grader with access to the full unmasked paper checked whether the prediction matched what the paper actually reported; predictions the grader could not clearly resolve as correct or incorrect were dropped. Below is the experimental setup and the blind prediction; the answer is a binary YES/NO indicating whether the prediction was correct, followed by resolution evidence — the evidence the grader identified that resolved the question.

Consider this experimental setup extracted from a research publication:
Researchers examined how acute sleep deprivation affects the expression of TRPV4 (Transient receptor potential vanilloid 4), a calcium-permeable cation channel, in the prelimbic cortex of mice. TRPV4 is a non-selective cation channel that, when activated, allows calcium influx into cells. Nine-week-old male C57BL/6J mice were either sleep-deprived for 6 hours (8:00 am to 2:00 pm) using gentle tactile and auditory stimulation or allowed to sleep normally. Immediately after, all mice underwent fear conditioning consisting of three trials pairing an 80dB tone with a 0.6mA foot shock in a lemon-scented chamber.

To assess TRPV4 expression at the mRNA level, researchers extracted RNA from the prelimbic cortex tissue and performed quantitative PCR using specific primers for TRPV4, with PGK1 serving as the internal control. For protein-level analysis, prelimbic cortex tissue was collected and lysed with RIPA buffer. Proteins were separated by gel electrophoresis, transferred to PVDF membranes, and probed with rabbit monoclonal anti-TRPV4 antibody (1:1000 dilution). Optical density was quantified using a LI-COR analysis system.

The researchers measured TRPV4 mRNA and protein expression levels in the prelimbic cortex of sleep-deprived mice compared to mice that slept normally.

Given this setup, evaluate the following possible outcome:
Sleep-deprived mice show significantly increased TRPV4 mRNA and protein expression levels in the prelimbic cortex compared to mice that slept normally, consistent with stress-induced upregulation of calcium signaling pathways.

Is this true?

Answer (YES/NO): YES